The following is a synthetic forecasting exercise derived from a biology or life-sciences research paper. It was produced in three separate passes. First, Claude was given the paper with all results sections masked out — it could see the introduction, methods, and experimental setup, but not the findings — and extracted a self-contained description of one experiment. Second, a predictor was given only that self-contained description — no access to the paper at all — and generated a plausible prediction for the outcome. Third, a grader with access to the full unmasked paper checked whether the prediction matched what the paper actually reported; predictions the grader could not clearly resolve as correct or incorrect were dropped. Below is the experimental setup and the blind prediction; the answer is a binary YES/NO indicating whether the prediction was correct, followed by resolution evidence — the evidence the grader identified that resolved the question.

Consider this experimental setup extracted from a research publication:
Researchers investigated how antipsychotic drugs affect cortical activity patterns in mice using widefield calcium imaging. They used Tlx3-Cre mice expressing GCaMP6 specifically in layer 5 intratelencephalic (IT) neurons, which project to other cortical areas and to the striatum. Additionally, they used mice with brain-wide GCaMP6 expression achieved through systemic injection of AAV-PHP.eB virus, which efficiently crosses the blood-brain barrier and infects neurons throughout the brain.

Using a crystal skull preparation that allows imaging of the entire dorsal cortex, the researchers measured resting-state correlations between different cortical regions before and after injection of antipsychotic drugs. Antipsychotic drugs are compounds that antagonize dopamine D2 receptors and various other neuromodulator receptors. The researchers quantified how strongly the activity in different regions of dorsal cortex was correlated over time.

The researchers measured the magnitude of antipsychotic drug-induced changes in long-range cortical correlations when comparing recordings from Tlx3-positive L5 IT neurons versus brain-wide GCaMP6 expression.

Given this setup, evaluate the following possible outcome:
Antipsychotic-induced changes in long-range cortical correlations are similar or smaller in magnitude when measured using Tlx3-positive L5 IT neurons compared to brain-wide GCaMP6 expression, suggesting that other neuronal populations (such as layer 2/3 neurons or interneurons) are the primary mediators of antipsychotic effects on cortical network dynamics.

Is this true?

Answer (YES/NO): NO